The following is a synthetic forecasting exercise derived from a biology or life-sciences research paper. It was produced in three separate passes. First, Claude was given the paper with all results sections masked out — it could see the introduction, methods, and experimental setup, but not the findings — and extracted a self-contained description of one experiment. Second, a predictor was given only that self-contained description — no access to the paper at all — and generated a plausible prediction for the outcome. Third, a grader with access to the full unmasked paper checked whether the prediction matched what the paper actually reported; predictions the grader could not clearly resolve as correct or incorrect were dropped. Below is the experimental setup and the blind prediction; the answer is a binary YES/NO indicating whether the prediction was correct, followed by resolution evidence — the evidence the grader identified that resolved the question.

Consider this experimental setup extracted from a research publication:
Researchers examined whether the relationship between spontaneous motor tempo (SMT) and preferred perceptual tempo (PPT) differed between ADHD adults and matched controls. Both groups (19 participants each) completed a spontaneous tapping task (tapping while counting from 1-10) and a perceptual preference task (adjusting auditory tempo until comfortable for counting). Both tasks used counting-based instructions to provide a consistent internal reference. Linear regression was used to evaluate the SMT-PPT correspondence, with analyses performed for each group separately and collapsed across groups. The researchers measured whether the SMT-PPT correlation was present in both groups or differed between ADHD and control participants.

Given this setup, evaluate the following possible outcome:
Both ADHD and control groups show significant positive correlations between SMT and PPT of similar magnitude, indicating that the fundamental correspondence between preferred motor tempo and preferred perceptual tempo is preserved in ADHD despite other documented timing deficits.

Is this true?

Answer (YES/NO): YES